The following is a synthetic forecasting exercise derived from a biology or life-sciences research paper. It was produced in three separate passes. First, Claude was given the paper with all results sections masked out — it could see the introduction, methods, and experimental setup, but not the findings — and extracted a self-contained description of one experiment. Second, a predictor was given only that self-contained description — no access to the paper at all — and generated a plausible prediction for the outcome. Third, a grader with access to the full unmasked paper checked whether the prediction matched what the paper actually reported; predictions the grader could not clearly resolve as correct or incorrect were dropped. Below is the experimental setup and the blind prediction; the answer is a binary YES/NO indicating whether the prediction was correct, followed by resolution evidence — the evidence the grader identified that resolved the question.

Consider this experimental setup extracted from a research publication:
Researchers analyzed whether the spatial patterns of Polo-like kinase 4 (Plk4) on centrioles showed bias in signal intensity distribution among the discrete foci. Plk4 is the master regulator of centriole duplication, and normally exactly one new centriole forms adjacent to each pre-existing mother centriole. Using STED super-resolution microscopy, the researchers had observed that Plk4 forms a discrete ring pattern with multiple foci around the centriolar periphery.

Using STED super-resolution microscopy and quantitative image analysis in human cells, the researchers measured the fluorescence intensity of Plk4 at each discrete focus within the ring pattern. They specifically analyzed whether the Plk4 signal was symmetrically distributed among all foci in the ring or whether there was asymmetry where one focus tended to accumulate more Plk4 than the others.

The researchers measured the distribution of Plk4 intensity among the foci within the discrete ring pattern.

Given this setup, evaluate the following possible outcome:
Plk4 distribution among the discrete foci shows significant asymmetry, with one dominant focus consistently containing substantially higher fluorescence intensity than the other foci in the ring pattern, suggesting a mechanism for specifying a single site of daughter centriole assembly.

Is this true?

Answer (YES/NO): YES